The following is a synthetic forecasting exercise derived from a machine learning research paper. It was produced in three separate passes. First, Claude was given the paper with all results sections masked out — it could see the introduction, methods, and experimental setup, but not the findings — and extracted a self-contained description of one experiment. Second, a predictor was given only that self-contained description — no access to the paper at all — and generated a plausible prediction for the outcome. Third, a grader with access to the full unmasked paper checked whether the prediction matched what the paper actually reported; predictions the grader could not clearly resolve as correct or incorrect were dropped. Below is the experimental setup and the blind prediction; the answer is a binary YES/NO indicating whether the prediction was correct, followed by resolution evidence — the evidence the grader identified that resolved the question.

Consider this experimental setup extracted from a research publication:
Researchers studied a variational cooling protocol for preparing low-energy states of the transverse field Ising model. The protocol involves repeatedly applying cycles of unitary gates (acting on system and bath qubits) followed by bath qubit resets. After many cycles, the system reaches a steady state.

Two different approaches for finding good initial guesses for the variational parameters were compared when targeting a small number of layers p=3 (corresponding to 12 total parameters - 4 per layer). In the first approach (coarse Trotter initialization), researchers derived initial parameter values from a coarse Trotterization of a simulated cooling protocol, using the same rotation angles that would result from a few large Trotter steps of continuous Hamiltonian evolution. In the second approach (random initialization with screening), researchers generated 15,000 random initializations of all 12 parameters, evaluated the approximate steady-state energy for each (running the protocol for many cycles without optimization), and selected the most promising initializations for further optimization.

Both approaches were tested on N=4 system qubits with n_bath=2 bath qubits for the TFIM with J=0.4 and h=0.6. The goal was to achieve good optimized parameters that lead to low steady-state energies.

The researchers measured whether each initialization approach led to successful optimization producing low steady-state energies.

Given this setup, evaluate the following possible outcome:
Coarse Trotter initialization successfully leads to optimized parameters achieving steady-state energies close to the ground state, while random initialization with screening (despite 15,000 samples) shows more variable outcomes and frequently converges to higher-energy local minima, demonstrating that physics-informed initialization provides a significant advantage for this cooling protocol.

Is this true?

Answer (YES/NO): NO